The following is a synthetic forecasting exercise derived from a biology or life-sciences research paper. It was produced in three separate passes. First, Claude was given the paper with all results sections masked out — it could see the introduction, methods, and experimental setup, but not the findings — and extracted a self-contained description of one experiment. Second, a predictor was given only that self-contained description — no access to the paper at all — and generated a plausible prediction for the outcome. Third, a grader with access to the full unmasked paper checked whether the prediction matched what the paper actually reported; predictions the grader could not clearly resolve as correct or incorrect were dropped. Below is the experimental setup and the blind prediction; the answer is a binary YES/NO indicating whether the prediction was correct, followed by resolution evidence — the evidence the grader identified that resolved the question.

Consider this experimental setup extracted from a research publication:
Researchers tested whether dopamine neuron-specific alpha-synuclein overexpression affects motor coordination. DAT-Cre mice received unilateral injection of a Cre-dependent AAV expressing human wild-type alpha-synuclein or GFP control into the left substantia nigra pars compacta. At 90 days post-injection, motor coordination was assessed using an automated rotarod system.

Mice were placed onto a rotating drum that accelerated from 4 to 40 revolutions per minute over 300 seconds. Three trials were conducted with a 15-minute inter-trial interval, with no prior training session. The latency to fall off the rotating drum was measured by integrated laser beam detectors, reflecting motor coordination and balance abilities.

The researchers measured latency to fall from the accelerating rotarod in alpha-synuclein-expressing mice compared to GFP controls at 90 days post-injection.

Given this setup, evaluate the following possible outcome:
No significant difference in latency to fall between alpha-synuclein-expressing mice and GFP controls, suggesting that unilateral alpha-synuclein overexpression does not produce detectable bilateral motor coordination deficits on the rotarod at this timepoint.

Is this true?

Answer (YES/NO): YES